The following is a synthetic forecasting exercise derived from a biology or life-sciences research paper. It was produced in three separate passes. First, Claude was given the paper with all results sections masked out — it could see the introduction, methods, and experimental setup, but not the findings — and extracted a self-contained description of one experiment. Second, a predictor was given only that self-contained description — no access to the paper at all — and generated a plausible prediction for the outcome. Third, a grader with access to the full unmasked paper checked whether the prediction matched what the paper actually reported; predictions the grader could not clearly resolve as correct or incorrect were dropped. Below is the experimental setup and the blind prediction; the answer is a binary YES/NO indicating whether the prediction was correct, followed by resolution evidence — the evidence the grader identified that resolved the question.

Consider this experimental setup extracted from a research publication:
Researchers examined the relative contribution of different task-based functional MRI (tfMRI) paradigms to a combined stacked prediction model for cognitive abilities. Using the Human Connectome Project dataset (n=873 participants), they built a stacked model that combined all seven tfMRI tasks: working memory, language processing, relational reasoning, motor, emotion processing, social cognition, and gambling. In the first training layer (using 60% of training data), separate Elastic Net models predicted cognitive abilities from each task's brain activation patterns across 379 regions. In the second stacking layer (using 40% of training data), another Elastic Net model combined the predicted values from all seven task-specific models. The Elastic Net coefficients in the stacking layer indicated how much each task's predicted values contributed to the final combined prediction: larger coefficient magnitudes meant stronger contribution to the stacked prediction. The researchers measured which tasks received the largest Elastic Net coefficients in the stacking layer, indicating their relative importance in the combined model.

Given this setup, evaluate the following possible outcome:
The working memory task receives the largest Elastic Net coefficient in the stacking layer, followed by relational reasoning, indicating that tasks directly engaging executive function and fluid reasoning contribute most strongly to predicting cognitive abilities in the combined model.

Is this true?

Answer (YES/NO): NO